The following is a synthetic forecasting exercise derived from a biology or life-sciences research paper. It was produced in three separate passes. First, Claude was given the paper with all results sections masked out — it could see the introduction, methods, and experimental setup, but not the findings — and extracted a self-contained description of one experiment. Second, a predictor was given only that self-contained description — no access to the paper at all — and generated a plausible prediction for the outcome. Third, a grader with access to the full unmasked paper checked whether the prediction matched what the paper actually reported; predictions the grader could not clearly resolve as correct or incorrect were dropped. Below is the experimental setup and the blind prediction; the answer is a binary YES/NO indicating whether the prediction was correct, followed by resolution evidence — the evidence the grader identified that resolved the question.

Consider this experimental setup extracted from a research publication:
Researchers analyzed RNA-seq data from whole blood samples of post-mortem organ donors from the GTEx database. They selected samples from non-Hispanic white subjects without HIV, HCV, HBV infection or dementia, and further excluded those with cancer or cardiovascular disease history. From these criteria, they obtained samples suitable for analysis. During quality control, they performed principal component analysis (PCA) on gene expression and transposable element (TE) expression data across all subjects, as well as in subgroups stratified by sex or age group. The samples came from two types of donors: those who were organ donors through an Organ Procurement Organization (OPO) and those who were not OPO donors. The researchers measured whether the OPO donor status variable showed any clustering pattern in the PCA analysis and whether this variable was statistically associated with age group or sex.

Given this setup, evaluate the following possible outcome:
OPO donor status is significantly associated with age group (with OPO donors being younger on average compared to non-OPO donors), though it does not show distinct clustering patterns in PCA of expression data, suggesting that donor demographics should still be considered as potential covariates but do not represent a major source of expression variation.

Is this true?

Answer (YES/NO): NO